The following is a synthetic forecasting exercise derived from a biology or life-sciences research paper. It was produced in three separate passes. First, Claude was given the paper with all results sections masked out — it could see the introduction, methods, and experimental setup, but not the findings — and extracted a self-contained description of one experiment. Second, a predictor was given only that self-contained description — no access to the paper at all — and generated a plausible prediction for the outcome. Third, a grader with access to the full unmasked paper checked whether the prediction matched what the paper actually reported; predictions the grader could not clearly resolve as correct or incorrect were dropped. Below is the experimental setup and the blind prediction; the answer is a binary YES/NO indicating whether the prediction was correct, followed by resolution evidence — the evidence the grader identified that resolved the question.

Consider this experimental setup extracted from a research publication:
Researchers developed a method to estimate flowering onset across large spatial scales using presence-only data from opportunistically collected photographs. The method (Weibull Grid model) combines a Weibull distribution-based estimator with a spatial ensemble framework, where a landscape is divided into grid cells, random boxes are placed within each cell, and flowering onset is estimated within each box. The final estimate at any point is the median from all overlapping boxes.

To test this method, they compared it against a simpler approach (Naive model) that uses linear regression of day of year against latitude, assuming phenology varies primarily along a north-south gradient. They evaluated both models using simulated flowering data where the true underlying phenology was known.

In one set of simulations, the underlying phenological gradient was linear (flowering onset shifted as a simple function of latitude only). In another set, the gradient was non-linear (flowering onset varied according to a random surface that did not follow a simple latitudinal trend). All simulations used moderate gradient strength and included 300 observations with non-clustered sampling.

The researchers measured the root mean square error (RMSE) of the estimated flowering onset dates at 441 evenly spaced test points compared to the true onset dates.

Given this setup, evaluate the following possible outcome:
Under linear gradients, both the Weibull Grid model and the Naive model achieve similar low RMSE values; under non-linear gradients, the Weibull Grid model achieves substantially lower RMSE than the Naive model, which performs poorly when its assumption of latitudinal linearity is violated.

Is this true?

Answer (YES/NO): NO